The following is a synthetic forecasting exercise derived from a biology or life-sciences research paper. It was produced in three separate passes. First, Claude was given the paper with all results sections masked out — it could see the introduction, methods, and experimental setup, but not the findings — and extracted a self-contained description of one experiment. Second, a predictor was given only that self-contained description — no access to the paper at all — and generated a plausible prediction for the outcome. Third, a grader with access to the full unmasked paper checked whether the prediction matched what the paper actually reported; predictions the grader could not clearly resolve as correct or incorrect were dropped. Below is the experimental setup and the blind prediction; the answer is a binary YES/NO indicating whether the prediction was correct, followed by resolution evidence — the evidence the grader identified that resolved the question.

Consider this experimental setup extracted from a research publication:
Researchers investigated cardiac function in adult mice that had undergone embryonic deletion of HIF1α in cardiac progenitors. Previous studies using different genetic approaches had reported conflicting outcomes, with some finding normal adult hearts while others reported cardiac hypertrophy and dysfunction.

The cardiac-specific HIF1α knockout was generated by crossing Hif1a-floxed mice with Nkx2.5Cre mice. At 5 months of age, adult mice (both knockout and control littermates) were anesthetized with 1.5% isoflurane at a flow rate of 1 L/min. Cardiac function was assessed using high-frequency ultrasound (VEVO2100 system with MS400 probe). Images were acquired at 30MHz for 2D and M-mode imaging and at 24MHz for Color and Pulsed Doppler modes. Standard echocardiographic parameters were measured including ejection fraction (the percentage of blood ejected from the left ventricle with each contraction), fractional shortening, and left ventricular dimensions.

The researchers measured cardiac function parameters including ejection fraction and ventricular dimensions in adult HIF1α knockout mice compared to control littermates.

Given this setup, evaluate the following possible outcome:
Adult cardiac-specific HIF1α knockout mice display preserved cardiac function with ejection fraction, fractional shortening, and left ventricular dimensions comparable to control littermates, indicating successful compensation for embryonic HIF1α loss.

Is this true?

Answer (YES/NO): YES